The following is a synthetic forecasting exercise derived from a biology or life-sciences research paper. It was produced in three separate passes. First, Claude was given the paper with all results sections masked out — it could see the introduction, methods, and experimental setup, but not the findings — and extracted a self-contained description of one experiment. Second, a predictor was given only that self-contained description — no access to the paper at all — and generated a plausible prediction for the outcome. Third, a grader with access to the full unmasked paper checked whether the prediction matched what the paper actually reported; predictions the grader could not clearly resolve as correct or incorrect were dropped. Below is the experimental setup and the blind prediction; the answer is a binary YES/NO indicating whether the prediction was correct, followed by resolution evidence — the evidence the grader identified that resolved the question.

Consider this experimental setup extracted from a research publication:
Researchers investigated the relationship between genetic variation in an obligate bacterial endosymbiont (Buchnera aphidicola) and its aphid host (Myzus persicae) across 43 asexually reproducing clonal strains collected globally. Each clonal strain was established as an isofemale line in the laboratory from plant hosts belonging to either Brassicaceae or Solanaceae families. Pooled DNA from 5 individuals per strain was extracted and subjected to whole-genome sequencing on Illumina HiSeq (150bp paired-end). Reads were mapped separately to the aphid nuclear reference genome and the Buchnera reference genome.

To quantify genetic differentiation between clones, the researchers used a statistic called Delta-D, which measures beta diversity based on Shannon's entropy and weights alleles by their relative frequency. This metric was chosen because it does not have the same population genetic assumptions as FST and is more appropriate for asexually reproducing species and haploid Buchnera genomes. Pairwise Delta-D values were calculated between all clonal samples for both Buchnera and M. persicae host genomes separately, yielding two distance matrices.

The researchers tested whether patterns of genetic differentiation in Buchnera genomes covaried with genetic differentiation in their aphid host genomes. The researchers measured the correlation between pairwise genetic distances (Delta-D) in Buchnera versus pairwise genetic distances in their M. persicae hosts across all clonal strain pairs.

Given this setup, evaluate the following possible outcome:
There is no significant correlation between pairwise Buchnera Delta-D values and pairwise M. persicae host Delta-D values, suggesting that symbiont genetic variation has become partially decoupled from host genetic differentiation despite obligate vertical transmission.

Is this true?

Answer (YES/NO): NO